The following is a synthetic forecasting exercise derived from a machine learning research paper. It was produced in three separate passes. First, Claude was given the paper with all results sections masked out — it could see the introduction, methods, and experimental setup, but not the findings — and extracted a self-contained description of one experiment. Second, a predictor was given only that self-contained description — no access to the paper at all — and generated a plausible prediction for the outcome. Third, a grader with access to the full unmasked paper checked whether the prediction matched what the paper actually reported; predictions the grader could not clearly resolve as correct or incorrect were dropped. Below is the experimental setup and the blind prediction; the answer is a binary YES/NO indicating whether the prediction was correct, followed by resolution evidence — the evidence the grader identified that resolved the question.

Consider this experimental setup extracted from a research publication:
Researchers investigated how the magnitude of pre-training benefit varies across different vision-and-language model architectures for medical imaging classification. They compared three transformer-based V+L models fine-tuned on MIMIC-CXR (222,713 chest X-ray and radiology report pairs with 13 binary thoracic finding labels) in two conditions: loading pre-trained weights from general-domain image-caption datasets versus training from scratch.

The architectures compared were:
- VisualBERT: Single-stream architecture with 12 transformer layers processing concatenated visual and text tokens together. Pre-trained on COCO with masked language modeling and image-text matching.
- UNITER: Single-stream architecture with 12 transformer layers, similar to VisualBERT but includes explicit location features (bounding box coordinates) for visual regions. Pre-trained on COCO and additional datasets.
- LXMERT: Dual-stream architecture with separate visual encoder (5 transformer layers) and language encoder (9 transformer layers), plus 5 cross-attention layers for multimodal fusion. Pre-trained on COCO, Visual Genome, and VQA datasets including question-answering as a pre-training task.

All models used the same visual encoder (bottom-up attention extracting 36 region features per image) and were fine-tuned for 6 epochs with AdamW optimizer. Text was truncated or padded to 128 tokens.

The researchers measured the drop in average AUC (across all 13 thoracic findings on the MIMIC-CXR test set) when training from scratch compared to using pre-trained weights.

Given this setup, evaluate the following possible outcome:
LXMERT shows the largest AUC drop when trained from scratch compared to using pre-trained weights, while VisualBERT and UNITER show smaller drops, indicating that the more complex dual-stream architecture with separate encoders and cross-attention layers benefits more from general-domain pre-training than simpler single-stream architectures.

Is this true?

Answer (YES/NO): NO